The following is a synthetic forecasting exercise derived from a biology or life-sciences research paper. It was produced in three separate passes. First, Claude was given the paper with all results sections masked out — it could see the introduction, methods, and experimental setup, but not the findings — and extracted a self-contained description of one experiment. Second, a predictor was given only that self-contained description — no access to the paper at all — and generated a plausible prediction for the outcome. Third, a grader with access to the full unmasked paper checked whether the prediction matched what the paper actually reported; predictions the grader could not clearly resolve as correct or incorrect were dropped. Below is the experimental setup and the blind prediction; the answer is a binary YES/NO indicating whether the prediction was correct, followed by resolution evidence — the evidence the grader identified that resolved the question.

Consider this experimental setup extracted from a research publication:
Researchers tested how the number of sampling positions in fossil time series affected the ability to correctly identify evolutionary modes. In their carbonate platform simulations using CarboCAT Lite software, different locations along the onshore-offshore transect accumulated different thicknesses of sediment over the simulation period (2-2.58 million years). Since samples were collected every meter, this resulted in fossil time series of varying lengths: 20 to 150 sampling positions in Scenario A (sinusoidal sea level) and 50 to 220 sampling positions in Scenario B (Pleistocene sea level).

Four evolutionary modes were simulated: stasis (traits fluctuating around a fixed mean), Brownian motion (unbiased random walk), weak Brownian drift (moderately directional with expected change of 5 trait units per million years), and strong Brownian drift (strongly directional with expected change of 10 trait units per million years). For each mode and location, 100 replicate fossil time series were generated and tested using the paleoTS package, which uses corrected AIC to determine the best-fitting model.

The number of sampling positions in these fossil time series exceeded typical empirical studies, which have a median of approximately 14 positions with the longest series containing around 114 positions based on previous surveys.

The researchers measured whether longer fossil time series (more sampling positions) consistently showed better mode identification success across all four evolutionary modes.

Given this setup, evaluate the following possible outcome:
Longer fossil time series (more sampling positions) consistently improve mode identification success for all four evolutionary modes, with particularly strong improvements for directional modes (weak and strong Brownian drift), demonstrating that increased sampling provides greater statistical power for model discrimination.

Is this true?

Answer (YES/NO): NO